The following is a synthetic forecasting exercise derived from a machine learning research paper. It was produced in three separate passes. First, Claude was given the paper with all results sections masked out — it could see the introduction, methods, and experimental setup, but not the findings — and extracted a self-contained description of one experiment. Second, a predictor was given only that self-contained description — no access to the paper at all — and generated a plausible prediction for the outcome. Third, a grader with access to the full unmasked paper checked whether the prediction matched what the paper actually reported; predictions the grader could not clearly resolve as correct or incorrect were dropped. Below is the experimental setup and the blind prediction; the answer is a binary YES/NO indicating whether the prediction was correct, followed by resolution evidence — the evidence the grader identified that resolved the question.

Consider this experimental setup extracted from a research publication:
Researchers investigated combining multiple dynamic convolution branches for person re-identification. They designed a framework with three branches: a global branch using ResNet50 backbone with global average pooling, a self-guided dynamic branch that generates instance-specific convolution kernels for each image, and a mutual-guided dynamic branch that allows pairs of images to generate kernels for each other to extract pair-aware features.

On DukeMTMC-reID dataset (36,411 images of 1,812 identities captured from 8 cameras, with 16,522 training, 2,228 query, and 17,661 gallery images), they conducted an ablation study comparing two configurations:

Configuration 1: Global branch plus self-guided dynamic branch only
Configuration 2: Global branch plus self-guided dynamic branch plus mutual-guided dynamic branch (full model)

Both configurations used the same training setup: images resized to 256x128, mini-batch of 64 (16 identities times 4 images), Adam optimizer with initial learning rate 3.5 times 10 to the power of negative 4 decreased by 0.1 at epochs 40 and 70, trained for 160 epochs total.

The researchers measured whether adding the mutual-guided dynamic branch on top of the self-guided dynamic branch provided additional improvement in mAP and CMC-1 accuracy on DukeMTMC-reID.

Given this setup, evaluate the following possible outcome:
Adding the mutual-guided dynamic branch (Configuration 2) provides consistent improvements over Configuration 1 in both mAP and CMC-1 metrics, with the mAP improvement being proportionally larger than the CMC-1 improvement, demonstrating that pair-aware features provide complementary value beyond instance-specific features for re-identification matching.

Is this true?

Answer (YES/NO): NO